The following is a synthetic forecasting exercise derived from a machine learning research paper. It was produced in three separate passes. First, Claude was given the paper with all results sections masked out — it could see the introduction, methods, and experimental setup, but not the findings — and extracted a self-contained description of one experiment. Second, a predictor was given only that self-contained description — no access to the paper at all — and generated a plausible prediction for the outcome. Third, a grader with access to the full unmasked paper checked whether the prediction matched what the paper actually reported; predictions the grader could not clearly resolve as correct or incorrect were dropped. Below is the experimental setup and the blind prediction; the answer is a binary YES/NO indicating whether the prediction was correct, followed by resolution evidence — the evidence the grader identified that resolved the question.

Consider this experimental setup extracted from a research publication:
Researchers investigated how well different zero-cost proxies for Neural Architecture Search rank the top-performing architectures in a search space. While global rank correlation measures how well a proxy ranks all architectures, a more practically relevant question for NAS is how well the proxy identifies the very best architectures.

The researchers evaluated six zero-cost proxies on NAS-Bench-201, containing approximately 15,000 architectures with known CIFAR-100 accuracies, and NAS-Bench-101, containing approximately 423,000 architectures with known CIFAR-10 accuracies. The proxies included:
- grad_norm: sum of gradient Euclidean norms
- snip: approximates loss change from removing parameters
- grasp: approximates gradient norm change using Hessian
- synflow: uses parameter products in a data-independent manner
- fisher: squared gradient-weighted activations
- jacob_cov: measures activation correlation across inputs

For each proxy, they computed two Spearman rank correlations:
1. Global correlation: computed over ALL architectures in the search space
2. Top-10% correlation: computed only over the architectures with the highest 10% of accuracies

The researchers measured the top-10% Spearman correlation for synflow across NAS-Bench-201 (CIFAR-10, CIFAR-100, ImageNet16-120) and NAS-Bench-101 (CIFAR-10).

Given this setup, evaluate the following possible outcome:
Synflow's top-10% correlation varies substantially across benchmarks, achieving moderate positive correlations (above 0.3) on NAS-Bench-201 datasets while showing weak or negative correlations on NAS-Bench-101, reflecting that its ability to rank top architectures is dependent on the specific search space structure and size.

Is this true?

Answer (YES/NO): NO